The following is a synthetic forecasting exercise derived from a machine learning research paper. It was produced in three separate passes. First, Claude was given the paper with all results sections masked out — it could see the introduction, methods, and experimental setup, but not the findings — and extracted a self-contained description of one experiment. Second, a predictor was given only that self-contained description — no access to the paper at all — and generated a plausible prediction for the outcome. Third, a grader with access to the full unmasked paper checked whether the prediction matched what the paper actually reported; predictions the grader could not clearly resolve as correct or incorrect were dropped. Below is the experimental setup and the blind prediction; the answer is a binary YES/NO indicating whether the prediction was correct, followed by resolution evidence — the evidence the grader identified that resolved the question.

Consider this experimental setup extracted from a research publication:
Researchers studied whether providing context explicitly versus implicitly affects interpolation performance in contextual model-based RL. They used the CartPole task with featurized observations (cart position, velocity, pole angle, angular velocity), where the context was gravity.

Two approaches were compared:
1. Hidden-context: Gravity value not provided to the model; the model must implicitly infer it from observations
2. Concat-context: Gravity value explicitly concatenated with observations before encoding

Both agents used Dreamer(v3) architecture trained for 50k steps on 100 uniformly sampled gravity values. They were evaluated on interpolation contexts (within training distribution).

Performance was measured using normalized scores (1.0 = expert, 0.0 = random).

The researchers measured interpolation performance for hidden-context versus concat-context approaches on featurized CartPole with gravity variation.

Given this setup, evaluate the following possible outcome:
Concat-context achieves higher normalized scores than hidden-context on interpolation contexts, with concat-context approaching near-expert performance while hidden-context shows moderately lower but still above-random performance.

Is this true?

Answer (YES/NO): NO